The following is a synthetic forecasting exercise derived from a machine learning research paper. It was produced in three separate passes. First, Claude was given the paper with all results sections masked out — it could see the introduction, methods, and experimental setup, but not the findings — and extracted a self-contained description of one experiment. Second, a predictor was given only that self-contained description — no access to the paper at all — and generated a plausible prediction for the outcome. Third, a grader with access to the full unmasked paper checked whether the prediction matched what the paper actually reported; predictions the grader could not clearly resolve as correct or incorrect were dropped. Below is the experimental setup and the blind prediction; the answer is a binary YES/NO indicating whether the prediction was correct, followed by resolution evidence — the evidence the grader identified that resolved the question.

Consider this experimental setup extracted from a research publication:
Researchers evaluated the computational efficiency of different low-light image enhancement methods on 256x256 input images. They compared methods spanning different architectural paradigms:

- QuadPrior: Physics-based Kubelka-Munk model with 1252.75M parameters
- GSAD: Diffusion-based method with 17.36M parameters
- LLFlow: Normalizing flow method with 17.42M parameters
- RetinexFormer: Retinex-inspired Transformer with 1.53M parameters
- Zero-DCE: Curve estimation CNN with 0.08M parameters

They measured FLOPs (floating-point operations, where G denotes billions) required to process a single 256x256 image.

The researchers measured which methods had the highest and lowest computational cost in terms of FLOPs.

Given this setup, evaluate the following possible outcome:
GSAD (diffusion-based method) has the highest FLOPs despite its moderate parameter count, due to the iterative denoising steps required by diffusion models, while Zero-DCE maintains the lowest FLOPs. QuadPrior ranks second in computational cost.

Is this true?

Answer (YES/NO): NO